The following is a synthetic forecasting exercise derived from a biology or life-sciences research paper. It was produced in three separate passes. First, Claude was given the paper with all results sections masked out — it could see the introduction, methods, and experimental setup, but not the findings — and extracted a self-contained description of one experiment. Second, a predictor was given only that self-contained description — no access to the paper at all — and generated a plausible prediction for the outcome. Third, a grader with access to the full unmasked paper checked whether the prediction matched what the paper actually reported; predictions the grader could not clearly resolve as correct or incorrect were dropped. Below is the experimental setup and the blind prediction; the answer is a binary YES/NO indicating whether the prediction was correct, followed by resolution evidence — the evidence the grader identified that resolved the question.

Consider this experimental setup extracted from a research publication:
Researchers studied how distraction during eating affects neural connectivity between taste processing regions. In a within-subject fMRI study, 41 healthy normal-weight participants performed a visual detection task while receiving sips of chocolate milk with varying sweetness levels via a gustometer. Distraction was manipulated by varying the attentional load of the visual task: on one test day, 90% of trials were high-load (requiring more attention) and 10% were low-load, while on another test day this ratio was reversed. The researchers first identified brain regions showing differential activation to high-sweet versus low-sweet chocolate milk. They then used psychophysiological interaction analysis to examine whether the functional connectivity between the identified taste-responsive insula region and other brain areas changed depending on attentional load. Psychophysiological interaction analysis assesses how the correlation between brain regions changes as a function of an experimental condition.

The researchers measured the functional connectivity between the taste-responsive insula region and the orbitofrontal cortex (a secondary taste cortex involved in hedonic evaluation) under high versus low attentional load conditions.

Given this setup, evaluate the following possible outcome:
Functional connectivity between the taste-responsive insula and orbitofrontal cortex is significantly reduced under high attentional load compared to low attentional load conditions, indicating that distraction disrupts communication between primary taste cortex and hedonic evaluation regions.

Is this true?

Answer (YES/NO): YES